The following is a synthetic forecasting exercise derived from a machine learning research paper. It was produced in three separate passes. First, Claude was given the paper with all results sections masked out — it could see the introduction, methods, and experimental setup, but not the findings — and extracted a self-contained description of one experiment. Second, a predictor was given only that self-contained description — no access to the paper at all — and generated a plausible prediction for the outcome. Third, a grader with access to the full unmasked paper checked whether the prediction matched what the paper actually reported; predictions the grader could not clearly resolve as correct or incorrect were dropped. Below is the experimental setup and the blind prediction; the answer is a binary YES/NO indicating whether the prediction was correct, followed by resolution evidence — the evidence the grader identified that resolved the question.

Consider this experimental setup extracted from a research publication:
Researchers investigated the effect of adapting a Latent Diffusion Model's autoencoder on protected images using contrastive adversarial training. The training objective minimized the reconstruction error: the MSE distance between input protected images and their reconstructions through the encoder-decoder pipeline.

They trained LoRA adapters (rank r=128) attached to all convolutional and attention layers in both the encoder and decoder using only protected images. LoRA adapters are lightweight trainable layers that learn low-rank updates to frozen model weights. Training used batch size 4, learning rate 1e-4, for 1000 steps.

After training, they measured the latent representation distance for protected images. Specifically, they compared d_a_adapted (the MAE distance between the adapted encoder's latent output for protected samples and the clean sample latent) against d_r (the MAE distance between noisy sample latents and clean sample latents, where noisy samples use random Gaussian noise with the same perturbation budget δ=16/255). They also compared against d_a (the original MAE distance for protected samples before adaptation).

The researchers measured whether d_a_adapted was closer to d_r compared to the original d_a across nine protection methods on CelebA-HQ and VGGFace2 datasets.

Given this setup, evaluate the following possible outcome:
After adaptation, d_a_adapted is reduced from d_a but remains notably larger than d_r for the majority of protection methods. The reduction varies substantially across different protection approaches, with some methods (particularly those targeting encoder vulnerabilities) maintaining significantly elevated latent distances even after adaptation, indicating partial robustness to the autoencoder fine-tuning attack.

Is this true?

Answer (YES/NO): NO